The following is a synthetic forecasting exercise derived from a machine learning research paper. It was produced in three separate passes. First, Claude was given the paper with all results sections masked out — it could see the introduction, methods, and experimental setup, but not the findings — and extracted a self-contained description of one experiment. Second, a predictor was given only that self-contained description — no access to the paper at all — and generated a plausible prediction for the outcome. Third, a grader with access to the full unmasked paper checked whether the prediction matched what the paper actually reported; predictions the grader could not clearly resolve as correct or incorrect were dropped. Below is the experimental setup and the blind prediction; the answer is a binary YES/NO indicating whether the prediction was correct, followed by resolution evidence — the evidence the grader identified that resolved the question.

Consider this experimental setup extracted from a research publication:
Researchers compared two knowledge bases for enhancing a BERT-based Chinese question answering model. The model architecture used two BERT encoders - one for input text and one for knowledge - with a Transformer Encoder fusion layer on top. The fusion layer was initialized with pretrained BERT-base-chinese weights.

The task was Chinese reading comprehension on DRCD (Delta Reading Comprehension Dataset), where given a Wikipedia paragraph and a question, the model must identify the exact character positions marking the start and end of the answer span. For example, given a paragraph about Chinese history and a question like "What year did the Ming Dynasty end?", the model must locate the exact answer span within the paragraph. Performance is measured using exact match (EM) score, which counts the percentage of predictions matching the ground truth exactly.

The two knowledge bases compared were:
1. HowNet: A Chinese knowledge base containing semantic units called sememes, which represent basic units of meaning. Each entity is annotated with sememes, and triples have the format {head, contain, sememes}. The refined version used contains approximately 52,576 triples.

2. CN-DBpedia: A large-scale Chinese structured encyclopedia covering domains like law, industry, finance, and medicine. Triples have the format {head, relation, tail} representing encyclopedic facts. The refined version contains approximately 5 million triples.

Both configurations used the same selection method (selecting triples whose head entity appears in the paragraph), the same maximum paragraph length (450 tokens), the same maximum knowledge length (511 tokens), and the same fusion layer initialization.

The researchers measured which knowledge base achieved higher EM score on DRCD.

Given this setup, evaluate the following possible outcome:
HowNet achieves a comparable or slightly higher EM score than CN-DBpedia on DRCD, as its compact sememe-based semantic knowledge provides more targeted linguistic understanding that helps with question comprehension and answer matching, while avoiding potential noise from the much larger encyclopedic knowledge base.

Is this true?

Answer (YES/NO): NO